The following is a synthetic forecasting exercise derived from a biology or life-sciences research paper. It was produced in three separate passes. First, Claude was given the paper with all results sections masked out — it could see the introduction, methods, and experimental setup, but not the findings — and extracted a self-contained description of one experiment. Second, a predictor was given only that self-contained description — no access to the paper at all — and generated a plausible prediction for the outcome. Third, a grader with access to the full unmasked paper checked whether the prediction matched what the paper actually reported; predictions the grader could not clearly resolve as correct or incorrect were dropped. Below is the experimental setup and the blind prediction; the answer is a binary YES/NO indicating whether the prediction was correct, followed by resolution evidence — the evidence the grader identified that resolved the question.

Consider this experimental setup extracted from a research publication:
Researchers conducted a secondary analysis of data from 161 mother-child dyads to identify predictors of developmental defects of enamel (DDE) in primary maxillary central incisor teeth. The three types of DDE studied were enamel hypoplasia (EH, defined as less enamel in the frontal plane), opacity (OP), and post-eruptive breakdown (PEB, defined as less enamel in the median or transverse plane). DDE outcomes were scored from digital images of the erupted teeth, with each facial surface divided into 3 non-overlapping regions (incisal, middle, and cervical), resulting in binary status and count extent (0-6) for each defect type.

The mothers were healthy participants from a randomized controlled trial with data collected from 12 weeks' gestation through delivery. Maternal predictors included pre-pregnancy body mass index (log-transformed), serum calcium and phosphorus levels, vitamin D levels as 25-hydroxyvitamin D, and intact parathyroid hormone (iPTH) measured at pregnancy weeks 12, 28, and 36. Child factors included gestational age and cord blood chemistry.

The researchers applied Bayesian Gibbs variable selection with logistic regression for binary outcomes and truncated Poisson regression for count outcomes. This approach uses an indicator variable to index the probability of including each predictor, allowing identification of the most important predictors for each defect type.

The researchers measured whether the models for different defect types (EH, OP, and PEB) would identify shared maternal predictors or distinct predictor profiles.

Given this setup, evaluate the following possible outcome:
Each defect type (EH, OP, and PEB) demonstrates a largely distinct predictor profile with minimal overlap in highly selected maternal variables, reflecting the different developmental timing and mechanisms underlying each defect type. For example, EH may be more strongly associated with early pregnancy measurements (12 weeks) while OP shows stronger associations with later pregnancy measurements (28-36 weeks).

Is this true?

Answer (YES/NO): NO